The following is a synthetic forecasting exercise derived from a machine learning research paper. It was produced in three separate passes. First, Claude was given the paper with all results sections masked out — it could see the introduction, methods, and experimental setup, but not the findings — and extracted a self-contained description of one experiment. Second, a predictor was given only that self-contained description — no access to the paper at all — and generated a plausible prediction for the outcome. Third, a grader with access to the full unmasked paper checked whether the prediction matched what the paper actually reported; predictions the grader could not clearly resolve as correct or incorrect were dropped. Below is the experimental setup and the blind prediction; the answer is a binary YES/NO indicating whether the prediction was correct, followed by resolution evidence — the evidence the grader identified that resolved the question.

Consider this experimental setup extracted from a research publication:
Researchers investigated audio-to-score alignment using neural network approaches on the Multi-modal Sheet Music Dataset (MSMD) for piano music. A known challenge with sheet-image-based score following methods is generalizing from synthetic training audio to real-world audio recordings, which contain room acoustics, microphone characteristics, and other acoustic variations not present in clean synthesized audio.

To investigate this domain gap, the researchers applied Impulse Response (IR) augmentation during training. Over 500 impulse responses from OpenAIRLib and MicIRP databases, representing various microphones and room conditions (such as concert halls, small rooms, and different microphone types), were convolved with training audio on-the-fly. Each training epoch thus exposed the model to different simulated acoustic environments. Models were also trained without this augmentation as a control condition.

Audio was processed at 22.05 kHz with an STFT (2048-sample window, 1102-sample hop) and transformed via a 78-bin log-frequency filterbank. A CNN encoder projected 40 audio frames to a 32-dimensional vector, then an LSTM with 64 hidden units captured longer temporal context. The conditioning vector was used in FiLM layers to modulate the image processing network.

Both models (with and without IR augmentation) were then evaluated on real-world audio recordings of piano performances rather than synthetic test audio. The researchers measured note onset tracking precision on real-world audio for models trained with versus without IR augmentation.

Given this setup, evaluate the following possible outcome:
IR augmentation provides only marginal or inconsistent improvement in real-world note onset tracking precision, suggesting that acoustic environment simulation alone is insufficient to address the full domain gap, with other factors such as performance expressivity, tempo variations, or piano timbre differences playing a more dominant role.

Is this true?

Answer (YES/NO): NO